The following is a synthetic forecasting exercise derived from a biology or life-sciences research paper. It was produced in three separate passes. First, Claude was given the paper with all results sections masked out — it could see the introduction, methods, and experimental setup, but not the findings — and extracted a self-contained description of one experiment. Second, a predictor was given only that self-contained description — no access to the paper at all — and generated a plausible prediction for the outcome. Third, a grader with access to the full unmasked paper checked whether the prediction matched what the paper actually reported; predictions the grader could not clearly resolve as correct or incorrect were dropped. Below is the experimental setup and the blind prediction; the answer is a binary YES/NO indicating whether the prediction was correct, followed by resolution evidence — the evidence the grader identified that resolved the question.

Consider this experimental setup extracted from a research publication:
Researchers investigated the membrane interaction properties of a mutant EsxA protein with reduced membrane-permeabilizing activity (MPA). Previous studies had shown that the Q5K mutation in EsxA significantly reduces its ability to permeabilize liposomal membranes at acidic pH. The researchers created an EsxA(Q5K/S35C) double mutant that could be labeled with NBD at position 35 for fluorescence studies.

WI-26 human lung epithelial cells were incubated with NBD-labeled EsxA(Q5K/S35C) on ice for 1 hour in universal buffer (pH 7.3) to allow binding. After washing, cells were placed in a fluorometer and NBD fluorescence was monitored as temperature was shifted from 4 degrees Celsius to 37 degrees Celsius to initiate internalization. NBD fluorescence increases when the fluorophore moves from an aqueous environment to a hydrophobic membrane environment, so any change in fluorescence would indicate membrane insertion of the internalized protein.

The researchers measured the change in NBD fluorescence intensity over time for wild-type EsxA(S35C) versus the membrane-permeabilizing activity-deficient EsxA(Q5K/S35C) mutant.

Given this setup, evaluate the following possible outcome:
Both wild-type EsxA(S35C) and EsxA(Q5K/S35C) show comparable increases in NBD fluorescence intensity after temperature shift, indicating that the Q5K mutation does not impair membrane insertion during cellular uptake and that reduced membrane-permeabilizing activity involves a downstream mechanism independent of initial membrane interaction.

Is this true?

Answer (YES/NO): NO